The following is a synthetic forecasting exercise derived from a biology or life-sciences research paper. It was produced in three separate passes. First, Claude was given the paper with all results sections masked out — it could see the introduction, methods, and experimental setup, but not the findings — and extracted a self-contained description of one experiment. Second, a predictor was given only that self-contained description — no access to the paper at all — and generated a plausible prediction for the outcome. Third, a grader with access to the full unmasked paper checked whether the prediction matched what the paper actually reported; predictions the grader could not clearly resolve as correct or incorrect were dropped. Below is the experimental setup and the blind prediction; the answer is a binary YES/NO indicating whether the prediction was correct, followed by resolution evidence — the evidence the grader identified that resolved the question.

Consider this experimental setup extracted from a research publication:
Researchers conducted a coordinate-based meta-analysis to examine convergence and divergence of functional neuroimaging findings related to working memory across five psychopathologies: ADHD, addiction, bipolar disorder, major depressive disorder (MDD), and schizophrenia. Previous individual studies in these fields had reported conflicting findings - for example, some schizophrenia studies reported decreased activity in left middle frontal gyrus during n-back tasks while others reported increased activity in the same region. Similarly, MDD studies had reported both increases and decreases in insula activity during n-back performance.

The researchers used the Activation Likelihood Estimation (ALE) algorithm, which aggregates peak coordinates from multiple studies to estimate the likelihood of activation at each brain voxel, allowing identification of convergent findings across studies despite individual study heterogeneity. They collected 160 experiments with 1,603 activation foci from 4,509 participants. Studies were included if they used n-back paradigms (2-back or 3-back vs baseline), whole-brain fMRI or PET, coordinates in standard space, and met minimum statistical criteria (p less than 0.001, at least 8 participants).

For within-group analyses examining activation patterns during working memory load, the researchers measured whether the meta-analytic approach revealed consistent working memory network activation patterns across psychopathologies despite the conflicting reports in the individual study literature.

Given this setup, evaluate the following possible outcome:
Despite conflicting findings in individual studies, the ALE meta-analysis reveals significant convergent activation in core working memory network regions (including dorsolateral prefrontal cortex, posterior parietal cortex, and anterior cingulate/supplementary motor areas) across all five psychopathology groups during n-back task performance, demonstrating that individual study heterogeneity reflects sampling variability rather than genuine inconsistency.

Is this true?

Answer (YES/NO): YES